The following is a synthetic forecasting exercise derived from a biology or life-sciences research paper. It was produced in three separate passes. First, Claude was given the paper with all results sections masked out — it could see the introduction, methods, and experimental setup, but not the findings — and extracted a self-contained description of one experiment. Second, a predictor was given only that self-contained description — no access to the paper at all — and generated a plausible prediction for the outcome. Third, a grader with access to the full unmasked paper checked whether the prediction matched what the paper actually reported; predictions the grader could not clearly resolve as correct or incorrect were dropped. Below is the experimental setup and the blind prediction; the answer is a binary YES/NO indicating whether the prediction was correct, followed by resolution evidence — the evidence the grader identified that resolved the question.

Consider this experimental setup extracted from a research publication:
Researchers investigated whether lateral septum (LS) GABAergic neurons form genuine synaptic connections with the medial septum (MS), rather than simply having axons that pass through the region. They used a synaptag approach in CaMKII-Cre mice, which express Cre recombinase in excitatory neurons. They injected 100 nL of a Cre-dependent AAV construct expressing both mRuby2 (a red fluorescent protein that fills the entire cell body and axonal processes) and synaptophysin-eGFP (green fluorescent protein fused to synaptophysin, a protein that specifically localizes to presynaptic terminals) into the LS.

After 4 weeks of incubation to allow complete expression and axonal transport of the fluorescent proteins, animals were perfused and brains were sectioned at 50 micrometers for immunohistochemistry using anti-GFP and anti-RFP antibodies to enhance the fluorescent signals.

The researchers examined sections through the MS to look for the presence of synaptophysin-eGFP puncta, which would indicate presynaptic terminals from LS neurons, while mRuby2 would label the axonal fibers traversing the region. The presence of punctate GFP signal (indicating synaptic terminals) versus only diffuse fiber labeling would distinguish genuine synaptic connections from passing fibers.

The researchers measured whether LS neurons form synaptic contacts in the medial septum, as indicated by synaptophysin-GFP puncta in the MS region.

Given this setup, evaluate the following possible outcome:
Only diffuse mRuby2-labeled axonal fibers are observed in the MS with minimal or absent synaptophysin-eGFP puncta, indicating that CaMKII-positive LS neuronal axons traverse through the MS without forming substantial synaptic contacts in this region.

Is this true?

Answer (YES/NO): NO